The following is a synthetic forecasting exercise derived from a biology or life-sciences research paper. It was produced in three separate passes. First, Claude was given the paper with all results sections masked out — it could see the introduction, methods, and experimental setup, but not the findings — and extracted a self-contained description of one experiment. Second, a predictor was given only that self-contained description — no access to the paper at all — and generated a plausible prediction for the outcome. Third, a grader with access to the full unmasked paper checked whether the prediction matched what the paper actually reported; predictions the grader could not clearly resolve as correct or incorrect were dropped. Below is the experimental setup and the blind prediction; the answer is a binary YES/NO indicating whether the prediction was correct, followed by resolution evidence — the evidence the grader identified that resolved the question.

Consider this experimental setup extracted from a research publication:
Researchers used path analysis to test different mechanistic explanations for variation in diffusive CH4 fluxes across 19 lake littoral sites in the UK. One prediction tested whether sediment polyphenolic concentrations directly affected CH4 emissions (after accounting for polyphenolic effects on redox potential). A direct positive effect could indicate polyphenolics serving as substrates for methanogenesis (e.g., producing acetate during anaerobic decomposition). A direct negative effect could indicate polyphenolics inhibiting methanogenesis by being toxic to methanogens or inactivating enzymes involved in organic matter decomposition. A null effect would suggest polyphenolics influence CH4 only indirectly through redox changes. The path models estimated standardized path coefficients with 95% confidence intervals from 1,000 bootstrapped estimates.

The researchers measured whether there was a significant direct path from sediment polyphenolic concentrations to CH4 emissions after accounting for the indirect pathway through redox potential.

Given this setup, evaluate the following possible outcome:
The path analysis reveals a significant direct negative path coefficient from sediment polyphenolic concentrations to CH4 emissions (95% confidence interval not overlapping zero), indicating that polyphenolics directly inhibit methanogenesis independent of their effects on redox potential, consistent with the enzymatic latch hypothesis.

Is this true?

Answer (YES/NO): NO